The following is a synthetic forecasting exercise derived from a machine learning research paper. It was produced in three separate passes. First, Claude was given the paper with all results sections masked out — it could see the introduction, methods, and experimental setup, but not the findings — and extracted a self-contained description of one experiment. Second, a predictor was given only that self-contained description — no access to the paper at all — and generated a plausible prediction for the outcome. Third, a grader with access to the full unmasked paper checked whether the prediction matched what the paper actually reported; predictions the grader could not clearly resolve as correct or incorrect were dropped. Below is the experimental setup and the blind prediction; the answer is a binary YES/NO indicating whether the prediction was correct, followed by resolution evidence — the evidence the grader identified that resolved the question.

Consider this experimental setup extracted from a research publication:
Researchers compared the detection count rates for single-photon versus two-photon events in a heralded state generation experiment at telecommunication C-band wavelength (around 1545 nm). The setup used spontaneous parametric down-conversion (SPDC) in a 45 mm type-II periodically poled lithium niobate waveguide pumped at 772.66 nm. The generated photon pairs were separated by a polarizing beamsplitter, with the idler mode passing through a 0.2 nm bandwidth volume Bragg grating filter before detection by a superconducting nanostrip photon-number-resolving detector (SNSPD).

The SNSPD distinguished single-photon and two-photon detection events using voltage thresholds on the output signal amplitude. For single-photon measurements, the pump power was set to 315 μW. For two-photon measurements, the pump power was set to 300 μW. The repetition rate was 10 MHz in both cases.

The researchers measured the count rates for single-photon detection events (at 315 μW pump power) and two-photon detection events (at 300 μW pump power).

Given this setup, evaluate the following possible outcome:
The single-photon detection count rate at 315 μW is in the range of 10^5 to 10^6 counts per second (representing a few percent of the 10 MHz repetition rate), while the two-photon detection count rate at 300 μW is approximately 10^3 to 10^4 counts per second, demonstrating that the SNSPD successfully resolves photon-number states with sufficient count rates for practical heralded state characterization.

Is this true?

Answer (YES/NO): NO